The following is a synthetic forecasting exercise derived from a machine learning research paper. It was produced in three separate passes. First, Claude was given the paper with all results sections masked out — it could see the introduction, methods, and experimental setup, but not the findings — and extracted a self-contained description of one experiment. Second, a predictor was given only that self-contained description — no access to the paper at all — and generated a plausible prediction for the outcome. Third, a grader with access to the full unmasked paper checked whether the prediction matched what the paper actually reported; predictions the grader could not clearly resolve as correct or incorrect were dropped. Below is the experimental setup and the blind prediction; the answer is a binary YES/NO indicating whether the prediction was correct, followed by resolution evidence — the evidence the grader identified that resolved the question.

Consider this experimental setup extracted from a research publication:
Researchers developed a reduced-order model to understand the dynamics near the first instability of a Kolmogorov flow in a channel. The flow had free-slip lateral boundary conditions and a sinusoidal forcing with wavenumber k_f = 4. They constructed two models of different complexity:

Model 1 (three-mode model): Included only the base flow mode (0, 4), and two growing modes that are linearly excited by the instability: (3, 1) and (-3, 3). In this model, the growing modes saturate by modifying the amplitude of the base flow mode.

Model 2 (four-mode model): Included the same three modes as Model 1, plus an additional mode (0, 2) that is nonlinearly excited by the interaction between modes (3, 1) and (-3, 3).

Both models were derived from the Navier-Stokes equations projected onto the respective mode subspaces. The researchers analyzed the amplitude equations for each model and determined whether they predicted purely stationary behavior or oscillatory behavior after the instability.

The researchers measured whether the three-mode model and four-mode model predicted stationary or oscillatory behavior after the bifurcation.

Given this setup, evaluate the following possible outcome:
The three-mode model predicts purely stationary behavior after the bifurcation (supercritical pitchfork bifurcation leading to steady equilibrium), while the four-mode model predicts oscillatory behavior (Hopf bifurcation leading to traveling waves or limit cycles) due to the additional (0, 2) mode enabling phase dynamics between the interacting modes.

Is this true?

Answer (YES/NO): YES